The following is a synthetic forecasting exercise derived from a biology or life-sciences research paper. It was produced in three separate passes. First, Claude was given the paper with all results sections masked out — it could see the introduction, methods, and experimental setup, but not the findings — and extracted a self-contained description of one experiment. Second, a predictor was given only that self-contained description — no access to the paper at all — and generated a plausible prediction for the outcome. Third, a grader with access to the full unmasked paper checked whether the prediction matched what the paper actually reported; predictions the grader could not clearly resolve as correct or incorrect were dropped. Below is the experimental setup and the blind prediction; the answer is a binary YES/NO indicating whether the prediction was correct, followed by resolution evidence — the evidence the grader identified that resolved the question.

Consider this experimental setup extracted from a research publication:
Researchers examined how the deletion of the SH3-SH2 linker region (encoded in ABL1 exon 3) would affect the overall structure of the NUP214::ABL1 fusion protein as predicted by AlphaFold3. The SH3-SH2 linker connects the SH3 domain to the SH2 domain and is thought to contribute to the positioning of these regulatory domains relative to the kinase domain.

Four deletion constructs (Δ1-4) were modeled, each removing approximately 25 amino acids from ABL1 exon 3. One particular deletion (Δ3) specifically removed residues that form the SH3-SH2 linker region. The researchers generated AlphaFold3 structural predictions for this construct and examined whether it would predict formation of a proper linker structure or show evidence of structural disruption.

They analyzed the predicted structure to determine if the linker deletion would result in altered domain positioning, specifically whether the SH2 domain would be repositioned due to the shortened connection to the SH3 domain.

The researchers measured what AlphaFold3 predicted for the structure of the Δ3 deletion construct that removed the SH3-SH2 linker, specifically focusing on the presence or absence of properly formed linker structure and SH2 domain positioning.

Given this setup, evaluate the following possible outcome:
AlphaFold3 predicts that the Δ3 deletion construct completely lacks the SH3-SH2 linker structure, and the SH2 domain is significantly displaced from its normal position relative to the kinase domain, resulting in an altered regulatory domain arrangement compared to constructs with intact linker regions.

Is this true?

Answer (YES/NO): NO